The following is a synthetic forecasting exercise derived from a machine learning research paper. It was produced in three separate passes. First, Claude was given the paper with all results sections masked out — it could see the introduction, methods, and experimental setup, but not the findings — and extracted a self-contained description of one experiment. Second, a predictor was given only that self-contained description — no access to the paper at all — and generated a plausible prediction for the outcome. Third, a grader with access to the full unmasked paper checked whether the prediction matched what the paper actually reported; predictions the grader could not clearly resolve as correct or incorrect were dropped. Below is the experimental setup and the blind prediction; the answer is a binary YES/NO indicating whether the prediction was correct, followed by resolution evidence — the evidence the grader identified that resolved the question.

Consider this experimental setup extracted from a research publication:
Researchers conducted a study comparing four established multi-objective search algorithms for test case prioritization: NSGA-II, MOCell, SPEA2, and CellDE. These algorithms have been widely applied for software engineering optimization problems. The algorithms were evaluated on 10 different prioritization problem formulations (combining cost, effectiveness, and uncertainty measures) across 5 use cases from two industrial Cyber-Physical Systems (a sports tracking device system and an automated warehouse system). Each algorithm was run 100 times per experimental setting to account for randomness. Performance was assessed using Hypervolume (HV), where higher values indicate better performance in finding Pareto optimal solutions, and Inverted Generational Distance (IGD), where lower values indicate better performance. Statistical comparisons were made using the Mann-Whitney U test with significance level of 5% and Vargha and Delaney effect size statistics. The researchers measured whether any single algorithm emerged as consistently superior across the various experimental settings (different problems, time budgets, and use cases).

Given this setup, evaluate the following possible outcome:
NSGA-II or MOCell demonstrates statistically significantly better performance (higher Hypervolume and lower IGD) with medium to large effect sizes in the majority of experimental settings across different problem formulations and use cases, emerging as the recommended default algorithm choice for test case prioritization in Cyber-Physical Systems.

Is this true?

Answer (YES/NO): NO